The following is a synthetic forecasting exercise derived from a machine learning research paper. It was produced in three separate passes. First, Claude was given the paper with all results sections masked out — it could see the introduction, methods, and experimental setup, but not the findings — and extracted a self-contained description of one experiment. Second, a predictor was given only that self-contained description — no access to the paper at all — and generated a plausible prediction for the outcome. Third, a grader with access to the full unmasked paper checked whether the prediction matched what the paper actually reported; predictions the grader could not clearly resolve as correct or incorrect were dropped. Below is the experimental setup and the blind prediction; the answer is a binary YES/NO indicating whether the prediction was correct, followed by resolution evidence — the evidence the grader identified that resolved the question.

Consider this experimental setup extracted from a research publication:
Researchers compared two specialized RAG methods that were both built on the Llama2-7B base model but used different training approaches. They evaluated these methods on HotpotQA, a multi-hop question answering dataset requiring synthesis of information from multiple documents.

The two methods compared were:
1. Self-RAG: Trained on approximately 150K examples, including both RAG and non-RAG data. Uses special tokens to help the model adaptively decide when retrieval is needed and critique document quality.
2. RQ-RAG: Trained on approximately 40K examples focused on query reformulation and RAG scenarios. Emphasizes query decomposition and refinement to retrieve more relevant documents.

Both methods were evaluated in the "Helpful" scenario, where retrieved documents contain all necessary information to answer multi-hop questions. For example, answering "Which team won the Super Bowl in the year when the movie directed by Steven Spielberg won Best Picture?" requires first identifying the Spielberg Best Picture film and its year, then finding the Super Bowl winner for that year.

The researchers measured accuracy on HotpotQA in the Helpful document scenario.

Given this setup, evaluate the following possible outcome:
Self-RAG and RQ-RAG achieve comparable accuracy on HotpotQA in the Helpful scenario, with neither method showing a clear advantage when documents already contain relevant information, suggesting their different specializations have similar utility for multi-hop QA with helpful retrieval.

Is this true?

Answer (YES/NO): NO